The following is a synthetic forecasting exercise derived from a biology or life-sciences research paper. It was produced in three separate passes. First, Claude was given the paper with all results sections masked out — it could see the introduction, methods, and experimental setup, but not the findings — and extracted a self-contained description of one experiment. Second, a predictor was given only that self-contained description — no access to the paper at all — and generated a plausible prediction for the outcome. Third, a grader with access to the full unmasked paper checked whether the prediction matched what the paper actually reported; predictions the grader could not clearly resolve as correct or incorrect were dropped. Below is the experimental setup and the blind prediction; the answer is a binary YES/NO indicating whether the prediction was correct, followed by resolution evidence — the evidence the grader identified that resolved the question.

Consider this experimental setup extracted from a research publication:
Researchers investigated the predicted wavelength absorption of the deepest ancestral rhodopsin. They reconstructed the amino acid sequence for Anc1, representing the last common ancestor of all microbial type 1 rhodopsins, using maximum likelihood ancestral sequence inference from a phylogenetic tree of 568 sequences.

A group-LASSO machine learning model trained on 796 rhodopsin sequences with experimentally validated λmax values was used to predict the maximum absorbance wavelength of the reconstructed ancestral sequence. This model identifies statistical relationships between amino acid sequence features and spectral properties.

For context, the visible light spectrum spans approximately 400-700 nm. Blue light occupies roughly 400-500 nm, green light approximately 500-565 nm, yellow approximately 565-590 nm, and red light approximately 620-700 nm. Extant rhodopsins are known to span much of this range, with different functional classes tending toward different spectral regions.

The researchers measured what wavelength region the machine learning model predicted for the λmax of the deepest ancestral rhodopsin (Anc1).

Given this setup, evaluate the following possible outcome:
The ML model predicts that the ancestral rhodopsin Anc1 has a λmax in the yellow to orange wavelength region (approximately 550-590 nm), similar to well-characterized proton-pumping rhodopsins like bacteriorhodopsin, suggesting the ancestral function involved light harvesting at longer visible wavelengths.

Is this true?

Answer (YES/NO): NO